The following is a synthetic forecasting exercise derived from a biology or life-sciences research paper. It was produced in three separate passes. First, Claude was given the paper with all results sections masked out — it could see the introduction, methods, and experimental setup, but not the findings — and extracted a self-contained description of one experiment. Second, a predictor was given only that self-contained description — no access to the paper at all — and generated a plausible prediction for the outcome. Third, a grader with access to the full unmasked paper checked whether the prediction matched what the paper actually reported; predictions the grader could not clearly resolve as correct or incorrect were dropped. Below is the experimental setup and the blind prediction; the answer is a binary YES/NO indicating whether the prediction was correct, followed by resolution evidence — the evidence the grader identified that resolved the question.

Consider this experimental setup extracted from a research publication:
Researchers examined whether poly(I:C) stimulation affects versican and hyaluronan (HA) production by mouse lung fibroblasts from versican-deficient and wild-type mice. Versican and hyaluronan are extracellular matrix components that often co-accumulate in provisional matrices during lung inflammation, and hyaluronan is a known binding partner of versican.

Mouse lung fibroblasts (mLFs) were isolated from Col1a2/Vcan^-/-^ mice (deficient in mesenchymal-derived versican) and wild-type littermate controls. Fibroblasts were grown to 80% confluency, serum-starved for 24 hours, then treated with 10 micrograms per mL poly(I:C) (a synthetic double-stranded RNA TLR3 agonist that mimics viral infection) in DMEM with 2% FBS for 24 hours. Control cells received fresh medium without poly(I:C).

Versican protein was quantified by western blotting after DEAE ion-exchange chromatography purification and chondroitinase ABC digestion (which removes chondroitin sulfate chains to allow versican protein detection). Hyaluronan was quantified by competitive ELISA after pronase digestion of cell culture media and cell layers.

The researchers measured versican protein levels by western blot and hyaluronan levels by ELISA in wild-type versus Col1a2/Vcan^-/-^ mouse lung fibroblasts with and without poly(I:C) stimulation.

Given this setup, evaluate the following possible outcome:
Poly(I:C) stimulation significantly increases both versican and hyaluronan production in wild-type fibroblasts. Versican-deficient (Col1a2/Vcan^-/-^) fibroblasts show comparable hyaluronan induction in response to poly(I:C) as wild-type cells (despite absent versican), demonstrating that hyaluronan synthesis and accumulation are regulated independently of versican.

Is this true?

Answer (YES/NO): NO